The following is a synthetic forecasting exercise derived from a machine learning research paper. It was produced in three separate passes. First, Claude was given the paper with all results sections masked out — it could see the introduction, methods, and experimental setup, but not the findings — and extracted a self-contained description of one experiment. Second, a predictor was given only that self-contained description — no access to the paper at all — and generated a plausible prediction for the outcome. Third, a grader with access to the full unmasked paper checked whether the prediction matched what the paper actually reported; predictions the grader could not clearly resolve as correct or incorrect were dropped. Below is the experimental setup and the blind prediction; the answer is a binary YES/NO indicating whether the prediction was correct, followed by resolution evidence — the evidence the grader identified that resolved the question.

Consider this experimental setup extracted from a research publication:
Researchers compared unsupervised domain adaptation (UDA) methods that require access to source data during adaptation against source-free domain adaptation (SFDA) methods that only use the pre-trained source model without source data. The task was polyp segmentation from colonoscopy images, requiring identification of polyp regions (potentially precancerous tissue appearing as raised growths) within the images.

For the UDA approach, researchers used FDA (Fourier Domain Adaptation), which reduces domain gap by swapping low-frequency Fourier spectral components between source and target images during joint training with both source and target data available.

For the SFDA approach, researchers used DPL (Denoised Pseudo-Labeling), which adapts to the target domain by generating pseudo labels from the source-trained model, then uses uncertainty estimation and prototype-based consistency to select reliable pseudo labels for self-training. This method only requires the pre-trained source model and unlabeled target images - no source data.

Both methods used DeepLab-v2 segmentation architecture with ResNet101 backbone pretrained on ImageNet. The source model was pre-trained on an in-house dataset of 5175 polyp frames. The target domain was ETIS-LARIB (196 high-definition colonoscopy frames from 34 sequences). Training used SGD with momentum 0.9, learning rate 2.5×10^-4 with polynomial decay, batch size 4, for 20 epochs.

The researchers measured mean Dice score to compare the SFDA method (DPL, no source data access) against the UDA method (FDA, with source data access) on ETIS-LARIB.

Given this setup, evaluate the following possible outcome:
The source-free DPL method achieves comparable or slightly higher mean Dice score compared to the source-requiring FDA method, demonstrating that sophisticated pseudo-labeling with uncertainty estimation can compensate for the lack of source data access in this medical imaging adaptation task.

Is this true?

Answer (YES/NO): NO